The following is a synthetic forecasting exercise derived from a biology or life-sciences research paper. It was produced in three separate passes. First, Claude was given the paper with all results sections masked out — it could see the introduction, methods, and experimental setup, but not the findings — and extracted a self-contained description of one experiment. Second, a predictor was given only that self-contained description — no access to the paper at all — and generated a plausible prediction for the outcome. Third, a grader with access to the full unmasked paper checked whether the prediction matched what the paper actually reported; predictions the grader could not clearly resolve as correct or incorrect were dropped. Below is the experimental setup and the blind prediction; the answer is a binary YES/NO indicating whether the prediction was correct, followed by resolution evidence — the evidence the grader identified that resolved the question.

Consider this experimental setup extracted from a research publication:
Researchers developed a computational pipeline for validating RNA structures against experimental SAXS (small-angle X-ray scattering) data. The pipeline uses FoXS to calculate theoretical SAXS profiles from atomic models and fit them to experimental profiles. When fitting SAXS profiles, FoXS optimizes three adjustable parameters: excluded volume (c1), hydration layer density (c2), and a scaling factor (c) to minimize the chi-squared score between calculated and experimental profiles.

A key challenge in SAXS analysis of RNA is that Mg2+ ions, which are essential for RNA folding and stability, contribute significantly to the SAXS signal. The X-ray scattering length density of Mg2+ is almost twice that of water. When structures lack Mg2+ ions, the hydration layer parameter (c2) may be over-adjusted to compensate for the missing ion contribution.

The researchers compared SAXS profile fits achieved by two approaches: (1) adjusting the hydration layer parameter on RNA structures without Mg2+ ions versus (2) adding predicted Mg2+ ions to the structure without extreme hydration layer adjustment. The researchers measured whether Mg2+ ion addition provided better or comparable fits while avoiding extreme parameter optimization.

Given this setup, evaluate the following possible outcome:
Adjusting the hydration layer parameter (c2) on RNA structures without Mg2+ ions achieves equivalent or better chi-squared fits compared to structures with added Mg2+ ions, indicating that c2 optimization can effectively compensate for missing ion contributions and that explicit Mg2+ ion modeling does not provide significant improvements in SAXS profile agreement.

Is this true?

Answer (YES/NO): NO